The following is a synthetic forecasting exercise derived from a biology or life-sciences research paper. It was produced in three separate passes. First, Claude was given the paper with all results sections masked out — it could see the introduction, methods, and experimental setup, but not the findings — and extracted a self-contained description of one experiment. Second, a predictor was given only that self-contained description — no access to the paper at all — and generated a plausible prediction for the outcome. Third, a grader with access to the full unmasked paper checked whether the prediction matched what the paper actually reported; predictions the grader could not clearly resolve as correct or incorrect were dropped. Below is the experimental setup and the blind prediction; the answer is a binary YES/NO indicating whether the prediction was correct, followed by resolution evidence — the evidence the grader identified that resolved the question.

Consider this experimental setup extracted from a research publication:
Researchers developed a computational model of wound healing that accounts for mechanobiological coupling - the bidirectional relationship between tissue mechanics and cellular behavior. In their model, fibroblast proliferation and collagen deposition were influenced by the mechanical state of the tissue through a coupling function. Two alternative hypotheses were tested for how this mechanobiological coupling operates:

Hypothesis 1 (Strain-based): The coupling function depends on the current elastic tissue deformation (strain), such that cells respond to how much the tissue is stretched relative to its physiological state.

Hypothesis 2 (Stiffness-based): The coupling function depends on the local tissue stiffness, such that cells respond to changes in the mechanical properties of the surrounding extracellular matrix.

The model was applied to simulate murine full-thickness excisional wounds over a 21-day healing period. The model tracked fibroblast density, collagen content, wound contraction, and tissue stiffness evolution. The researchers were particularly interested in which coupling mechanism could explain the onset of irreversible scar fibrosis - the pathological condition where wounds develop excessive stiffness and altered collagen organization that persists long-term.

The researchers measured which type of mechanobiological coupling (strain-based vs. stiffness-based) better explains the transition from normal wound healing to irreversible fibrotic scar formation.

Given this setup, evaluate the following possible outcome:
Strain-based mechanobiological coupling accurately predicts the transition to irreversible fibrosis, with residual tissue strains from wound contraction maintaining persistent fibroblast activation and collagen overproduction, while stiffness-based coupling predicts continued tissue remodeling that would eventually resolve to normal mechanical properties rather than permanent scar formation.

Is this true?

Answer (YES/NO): NO